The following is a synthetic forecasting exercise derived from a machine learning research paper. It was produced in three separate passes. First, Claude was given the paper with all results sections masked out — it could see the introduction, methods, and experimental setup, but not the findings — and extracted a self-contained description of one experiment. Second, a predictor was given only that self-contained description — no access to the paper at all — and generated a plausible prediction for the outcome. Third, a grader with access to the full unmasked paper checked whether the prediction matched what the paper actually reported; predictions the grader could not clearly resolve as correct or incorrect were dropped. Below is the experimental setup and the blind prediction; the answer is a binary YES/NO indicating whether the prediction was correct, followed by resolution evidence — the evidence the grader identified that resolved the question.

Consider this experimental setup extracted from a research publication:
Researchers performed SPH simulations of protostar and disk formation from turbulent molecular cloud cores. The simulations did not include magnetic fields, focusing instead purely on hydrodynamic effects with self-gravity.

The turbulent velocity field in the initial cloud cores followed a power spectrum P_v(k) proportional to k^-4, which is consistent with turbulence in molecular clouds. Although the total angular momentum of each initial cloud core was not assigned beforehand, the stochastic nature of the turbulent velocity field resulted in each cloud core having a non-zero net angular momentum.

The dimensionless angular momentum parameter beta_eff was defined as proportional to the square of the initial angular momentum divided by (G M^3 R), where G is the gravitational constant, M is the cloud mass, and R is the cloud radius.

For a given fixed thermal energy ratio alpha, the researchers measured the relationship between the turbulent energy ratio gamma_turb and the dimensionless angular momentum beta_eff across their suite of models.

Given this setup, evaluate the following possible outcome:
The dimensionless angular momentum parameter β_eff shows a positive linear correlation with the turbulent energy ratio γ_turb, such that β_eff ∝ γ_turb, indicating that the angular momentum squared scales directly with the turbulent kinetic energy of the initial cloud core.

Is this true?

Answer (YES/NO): YES